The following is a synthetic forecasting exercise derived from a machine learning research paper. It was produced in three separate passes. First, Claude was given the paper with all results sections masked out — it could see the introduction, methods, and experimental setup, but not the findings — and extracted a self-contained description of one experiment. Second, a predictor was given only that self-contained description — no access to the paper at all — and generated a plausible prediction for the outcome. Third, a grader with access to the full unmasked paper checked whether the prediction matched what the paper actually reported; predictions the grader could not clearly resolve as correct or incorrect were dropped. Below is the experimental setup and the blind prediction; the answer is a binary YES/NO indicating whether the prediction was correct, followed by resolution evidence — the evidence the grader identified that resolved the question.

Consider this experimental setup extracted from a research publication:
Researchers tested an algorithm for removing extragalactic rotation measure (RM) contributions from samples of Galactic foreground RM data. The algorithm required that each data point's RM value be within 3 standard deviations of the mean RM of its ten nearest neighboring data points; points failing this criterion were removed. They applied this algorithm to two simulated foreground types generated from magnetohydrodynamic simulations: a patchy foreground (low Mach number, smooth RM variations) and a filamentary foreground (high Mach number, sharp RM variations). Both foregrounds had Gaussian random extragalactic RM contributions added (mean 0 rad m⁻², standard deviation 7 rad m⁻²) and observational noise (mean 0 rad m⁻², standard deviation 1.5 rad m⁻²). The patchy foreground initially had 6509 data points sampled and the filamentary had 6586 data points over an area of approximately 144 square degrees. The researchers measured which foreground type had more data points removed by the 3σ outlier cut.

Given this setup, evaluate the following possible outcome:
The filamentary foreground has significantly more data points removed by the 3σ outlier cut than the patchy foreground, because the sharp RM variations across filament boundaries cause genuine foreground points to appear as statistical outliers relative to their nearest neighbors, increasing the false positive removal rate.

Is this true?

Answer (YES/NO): NO